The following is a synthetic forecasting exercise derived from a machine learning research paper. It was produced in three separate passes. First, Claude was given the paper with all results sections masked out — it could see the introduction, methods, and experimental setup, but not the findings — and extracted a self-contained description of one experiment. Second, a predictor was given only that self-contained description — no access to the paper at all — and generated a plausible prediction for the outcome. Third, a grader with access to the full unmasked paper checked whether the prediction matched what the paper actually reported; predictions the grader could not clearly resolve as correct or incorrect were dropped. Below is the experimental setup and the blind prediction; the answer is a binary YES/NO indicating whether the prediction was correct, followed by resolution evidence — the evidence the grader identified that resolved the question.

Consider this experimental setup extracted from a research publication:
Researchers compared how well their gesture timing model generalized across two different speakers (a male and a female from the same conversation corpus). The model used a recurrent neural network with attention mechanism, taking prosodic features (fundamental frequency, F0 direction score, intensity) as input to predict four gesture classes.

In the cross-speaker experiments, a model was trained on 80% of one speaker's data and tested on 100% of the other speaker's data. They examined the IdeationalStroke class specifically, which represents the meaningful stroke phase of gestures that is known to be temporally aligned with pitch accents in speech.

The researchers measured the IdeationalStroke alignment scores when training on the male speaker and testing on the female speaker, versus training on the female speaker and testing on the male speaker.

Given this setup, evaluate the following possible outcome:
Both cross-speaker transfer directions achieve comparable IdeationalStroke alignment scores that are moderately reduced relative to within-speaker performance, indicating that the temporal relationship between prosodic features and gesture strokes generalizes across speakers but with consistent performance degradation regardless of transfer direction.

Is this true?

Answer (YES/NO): NO